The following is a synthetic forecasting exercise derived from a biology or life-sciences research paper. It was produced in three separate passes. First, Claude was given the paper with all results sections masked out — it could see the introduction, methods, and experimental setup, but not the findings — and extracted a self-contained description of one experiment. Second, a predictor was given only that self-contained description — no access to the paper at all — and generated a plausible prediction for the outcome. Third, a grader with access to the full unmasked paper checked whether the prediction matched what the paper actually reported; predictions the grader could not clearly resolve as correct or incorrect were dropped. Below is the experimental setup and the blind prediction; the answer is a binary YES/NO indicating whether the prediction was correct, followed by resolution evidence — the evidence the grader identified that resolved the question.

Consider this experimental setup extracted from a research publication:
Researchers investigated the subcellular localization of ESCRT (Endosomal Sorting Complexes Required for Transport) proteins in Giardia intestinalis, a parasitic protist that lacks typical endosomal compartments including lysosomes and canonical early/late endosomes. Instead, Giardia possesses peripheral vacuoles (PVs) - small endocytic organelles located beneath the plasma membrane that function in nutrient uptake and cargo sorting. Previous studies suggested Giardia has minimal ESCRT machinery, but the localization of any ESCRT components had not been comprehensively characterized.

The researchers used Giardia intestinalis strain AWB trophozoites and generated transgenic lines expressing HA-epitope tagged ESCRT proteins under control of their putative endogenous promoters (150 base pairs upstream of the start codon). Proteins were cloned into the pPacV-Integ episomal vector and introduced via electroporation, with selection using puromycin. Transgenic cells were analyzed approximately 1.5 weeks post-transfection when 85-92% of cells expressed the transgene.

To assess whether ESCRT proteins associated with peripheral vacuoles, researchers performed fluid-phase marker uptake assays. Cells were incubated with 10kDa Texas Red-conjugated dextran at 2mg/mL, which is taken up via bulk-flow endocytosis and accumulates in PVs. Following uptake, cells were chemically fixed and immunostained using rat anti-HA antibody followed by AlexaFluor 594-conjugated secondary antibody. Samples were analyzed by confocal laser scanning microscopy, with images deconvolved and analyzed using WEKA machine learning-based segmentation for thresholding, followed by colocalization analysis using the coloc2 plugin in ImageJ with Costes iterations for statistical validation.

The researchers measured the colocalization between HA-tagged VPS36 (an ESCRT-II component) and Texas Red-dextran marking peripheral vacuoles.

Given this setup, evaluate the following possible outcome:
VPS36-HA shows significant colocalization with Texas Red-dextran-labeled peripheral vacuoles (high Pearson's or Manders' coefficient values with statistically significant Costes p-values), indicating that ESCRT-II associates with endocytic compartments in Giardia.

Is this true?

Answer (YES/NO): NO